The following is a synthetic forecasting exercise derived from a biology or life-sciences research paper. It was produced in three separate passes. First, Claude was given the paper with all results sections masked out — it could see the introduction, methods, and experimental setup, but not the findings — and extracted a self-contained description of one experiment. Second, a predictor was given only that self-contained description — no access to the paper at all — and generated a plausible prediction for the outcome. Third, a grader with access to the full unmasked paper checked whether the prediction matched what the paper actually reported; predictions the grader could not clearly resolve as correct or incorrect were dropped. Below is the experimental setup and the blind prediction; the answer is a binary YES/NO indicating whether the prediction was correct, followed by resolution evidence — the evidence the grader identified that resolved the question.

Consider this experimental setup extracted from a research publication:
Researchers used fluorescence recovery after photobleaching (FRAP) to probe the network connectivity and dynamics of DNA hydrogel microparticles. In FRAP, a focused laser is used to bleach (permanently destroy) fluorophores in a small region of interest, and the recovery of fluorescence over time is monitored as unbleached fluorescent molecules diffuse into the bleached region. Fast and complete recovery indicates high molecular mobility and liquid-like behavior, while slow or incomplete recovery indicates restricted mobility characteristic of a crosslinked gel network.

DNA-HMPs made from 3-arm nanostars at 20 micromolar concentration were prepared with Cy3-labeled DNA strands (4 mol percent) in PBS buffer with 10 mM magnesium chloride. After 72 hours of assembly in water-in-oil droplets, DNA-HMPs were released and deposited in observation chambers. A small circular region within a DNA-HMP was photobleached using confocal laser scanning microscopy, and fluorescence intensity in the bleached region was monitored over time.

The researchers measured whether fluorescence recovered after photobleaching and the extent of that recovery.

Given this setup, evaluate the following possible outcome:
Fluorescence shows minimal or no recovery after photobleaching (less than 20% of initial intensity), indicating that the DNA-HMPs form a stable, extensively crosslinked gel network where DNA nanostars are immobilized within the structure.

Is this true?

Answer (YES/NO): YES